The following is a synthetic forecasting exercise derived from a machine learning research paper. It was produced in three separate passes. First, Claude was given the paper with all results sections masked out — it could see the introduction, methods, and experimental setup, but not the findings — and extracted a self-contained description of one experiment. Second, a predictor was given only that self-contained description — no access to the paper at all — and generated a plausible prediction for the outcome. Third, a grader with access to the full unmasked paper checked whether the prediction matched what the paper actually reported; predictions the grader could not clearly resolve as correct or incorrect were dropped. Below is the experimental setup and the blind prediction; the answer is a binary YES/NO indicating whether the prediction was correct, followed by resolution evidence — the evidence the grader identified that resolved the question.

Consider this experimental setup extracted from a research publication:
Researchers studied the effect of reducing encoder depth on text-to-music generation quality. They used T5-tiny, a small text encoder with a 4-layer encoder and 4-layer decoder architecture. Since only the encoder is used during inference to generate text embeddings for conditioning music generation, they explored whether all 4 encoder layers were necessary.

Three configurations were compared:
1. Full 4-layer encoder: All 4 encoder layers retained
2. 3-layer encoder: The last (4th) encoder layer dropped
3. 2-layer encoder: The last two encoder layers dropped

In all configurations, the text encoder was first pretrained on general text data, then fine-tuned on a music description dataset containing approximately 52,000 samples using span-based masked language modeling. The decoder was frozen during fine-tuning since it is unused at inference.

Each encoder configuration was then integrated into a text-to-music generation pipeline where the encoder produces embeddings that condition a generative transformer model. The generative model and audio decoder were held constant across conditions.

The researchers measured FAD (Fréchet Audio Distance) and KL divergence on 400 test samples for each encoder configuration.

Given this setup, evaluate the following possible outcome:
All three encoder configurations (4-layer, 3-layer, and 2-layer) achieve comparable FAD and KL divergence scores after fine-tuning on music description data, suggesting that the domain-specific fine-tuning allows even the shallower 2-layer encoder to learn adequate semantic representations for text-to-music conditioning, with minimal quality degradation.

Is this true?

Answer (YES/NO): YES